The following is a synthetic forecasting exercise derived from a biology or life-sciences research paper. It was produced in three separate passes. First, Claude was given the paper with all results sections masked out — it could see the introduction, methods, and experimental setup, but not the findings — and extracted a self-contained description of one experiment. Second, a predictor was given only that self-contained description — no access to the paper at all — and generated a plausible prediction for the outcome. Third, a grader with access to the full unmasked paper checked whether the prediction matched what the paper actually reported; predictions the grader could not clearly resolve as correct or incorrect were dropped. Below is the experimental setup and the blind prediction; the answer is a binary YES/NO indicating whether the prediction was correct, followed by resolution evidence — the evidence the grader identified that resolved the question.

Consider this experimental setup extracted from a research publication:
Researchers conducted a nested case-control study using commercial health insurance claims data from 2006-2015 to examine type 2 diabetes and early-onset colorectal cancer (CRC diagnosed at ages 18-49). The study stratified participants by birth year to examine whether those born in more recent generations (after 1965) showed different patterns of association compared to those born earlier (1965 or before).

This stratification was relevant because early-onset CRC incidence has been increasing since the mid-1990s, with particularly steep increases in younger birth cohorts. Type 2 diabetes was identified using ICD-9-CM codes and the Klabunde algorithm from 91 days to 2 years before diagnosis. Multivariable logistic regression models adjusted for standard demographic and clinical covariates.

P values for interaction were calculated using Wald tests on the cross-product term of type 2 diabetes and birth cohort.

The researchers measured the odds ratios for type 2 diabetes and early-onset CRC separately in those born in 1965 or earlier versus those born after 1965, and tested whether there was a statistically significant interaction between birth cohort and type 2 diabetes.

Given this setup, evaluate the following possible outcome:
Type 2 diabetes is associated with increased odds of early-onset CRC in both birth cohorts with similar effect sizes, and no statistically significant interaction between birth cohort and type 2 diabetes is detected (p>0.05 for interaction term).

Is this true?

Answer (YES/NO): YES